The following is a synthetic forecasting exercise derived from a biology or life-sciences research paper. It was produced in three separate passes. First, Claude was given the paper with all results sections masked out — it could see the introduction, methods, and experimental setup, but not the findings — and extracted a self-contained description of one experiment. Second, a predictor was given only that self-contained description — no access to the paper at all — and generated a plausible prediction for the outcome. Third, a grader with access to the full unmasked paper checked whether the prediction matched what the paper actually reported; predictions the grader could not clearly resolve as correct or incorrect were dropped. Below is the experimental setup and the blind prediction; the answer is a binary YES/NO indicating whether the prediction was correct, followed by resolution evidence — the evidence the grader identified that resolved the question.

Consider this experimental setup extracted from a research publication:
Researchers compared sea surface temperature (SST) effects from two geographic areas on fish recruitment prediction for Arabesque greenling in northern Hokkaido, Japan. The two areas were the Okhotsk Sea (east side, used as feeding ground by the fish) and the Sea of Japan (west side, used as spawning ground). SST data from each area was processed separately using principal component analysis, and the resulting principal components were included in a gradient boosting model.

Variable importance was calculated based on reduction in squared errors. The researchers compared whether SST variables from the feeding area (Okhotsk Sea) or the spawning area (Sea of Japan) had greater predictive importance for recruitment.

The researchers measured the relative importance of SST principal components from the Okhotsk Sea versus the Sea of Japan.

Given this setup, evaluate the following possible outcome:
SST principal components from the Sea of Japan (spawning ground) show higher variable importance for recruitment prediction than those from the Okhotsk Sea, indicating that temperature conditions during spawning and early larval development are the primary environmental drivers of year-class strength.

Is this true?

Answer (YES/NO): NO